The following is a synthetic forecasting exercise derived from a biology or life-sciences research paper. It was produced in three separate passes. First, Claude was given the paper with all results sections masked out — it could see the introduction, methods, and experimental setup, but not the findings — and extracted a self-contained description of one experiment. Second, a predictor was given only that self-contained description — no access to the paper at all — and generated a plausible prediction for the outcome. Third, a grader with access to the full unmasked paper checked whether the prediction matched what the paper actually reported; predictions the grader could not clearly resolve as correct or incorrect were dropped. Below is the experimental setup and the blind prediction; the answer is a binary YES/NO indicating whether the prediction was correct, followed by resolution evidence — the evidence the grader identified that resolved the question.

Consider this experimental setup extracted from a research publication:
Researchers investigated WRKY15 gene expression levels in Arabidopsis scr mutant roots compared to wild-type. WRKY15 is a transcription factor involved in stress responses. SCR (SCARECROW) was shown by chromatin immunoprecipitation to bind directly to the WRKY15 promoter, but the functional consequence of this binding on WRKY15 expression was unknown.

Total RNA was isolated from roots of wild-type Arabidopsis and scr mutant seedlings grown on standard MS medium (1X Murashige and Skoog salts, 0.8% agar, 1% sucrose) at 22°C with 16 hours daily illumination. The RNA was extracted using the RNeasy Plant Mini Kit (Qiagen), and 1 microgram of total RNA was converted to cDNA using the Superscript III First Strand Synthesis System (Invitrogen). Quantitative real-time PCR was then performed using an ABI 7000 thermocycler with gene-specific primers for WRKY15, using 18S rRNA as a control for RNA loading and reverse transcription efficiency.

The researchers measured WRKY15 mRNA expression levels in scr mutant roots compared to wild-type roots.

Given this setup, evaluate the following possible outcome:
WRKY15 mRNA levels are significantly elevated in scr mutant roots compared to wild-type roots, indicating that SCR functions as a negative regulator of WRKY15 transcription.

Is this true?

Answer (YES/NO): YES